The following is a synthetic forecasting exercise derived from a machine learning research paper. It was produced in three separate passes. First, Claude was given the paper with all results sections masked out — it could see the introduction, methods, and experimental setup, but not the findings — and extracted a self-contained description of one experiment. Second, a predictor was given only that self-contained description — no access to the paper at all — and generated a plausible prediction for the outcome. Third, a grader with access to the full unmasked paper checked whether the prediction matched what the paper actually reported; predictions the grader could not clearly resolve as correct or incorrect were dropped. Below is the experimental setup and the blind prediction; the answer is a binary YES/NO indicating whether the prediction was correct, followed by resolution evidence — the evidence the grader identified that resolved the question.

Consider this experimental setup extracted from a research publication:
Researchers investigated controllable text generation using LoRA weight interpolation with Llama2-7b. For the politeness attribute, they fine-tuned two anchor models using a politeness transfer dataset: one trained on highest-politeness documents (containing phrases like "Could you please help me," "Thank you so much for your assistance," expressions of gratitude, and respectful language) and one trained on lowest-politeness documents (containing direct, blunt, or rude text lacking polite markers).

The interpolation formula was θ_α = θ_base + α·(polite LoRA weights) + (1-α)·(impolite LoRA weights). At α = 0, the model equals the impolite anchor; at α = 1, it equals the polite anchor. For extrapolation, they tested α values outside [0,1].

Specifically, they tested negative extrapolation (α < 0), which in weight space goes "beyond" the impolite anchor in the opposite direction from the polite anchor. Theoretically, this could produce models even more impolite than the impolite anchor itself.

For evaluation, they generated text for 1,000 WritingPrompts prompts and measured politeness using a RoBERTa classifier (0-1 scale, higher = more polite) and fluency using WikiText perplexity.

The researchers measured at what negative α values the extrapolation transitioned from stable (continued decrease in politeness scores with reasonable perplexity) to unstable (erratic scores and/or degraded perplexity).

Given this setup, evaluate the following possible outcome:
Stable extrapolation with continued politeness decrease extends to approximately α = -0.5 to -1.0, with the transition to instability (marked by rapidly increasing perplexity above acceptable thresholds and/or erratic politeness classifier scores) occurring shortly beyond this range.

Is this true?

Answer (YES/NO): NO